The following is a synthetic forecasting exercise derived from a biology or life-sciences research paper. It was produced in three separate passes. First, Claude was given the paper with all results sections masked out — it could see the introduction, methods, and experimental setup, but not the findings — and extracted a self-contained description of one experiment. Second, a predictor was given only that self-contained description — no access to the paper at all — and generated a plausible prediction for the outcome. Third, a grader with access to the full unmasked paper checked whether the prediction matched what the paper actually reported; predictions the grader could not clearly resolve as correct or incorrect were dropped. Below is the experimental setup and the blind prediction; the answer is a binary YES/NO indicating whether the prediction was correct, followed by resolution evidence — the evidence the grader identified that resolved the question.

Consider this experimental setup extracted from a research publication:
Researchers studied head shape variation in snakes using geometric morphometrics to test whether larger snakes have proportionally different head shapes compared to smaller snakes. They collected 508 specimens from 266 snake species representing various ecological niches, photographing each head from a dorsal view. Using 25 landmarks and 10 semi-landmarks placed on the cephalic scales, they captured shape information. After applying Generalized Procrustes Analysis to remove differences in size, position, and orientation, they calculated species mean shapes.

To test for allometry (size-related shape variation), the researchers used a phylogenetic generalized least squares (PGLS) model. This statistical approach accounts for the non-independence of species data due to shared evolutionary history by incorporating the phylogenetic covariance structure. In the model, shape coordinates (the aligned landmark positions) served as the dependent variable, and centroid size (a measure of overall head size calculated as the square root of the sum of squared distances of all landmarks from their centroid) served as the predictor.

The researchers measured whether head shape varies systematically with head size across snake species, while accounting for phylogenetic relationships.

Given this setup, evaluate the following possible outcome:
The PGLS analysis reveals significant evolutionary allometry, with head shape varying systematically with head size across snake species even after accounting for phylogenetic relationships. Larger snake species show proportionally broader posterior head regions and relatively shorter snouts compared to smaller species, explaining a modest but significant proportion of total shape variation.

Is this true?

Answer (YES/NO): NO